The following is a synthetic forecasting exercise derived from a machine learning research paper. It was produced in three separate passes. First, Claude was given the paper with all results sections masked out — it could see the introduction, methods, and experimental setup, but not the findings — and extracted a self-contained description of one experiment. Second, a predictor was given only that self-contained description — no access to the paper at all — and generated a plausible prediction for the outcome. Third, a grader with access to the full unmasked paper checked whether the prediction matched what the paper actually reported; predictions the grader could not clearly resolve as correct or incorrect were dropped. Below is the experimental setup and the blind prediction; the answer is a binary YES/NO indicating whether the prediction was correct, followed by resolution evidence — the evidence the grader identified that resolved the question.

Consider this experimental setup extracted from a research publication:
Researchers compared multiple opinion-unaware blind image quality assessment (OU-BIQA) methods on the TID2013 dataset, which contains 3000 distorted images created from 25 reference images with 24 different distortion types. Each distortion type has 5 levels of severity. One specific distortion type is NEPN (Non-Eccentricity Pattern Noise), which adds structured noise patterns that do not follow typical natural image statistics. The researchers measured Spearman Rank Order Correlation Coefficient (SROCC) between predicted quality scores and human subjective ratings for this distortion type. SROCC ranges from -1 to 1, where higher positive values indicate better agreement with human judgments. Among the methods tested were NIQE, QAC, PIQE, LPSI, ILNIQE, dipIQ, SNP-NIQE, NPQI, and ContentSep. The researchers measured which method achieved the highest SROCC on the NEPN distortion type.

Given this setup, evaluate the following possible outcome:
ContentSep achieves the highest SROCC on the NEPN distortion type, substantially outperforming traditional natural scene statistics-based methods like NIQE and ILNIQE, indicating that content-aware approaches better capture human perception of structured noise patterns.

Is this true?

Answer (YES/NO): NO